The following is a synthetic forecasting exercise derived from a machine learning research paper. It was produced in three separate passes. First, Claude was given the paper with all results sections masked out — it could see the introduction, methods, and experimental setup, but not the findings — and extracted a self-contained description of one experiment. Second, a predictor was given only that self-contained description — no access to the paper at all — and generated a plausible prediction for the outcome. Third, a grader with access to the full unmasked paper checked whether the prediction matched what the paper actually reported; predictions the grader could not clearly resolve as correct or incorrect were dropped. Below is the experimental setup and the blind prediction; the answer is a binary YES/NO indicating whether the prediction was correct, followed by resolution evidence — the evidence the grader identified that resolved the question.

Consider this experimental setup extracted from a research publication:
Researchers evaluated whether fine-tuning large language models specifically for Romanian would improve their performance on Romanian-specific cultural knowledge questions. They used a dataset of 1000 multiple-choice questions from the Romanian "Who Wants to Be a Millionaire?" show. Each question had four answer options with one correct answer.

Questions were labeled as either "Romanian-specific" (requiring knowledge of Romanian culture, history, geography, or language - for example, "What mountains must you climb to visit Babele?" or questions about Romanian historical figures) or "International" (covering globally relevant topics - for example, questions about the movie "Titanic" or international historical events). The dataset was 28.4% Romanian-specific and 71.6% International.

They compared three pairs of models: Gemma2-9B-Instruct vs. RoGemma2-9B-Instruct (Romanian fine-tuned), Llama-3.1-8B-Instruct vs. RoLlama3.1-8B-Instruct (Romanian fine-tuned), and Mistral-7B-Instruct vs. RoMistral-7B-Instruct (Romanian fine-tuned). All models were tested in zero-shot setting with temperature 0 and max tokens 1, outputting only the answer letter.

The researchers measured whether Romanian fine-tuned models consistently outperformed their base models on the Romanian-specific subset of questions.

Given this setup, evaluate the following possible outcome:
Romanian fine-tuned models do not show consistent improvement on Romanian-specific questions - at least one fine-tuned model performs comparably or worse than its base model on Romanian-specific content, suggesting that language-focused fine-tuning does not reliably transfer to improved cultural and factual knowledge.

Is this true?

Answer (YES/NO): YES